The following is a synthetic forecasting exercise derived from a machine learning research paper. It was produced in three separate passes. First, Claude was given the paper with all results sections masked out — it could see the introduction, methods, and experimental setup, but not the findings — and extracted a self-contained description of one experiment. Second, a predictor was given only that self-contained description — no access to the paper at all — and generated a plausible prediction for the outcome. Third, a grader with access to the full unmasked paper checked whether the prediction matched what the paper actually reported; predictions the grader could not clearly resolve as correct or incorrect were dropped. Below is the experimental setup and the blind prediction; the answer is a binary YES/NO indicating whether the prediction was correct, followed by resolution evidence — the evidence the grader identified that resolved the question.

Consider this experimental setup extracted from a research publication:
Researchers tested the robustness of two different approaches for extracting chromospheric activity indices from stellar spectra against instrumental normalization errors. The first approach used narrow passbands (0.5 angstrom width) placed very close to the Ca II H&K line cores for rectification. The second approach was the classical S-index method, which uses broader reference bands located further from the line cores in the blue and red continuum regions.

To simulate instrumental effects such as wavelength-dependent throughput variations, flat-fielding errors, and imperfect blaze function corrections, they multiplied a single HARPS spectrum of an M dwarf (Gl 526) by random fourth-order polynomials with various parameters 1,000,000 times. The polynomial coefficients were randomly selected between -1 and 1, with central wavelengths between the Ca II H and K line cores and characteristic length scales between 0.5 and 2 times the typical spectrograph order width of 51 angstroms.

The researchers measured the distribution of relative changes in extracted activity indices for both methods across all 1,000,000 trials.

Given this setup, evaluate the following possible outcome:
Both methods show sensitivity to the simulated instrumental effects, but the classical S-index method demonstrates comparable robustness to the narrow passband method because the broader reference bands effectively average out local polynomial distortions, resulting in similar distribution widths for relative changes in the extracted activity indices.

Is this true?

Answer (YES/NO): NO